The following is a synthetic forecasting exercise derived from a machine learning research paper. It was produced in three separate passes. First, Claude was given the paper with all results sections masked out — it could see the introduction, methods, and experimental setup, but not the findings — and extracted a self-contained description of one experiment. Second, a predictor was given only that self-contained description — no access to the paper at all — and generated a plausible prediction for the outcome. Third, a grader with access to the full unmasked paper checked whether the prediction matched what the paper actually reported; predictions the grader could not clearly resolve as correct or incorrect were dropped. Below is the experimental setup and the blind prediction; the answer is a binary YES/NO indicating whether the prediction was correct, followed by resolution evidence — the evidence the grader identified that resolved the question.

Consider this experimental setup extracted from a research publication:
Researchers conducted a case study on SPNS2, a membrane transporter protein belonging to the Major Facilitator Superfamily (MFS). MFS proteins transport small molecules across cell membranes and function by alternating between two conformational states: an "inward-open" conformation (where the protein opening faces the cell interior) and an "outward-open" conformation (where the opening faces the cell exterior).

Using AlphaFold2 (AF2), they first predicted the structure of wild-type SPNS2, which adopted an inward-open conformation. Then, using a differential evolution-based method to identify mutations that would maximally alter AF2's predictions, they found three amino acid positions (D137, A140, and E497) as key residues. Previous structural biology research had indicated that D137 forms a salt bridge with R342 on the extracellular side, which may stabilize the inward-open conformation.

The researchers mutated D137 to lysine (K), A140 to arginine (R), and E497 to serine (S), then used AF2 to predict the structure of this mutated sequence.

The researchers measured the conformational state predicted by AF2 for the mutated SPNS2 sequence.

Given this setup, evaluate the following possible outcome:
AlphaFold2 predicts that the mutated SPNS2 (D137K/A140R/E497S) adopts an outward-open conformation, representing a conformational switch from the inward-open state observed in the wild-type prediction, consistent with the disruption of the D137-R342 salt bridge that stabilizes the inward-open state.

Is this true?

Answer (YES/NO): YES